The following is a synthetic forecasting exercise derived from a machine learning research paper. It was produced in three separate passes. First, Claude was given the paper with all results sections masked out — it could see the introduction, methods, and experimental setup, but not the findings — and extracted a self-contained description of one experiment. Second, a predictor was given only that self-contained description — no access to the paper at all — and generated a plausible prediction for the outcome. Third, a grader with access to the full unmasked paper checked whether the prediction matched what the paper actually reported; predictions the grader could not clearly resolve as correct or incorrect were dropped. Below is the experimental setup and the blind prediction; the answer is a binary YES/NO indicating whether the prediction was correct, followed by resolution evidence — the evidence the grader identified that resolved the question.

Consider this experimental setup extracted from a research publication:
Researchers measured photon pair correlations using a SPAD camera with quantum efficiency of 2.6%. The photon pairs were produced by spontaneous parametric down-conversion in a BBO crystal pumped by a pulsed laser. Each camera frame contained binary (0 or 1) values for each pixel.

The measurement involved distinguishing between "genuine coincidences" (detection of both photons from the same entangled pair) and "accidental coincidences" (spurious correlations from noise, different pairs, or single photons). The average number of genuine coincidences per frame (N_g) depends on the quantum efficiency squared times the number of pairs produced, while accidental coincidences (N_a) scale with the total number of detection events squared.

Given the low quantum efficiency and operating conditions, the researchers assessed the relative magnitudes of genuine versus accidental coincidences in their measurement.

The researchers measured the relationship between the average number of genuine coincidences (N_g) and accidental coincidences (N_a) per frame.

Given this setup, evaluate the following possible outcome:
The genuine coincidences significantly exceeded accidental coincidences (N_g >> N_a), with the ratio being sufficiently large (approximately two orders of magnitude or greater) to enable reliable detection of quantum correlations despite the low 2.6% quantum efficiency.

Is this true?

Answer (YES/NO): NO